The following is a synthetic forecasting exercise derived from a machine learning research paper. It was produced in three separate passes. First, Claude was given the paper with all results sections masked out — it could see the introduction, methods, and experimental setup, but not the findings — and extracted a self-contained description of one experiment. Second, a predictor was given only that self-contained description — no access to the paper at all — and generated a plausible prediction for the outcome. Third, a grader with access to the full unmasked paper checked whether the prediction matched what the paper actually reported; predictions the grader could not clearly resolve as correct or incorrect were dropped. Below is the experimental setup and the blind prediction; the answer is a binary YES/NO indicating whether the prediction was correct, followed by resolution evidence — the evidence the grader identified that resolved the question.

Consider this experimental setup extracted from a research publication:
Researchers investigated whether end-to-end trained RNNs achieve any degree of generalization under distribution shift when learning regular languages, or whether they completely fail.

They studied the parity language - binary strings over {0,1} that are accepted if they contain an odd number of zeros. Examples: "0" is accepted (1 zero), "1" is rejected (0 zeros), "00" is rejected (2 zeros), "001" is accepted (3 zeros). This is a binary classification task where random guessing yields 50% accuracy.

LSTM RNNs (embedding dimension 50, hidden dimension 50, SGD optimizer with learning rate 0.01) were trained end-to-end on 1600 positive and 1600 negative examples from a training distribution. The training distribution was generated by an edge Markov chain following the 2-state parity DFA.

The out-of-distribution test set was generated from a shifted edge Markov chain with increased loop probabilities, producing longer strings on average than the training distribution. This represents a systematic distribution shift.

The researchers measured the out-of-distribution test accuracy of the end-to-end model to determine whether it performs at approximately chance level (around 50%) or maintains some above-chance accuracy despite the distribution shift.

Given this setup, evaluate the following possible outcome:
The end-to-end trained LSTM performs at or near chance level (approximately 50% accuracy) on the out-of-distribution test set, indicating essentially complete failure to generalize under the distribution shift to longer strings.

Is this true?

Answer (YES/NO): NO